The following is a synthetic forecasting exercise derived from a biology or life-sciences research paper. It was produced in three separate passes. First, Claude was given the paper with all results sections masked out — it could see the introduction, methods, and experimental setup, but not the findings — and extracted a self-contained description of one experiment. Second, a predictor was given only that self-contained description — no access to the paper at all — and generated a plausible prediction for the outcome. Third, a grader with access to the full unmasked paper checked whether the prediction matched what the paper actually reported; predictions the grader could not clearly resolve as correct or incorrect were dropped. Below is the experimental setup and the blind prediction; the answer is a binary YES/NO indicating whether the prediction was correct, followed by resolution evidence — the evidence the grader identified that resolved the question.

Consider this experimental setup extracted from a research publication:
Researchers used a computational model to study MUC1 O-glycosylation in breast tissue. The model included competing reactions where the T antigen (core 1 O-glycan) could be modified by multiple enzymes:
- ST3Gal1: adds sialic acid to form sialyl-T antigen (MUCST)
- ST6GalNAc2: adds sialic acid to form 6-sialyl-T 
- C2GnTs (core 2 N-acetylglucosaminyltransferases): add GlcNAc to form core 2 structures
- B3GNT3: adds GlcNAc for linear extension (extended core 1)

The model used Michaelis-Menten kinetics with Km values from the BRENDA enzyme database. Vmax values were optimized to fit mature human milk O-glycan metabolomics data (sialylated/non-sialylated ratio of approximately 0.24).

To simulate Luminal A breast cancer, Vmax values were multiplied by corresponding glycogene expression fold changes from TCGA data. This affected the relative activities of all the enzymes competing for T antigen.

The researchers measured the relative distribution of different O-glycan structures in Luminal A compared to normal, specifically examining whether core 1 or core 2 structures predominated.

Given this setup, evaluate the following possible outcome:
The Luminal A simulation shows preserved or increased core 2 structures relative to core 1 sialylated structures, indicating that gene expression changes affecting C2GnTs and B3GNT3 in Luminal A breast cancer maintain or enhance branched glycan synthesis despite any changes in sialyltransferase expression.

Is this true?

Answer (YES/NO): NO